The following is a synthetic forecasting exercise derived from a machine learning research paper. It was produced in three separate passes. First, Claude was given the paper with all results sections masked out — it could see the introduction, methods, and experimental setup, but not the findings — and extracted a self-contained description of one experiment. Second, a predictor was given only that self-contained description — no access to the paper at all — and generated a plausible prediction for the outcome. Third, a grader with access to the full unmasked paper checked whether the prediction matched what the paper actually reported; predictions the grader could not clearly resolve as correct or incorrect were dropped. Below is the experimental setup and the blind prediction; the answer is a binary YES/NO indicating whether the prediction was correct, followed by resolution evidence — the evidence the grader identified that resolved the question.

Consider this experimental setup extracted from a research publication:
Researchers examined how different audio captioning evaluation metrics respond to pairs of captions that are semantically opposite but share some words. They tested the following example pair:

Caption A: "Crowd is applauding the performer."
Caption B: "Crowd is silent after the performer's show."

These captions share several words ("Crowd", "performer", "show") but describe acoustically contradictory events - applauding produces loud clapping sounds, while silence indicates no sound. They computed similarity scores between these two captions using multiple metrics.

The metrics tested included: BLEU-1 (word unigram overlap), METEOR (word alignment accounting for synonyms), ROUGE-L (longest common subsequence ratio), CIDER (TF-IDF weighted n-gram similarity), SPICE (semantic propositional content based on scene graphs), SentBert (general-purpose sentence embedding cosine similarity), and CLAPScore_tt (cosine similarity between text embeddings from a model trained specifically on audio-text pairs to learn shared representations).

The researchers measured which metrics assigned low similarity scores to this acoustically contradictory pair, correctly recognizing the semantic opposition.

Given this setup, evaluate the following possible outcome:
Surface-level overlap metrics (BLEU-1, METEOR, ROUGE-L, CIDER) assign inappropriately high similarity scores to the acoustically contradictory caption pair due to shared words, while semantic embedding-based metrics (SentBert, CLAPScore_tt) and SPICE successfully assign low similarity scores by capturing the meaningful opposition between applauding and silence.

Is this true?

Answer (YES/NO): NO